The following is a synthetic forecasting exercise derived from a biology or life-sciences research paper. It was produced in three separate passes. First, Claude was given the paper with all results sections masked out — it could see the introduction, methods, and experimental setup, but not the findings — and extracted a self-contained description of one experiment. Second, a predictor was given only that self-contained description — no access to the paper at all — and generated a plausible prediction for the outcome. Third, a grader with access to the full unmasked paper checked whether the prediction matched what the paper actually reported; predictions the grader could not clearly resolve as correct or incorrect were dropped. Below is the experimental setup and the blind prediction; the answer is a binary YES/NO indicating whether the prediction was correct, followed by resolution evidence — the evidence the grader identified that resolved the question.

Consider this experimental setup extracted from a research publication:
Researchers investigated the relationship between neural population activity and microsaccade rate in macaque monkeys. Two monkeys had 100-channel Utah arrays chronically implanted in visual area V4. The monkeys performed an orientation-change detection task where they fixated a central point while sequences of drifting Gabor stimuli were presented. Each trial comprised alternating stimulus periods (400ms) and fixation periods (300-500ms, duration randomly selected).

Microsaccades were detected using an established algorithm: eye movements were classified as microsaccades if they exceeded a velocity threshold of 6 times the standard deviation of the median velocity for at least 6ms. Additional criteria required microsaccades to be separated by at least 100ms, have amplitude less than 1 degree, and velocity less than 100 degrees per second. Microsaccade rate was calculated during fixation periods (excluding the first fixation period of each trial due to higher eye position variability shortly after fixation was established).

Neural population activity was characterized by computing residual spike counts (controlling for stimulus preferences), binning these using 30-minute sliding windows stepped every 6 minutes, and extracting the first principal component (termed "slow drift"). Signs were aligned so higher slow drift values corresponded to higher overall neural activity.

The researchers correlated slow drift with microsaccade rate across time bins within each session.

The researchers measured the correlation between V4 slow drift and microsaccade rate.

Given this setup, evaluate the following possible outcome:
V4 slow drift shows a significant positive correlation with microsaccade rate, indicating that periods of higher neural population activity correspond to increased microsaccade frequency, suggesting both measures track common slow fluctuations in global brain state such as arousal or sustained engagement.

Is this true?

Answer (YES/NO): NO